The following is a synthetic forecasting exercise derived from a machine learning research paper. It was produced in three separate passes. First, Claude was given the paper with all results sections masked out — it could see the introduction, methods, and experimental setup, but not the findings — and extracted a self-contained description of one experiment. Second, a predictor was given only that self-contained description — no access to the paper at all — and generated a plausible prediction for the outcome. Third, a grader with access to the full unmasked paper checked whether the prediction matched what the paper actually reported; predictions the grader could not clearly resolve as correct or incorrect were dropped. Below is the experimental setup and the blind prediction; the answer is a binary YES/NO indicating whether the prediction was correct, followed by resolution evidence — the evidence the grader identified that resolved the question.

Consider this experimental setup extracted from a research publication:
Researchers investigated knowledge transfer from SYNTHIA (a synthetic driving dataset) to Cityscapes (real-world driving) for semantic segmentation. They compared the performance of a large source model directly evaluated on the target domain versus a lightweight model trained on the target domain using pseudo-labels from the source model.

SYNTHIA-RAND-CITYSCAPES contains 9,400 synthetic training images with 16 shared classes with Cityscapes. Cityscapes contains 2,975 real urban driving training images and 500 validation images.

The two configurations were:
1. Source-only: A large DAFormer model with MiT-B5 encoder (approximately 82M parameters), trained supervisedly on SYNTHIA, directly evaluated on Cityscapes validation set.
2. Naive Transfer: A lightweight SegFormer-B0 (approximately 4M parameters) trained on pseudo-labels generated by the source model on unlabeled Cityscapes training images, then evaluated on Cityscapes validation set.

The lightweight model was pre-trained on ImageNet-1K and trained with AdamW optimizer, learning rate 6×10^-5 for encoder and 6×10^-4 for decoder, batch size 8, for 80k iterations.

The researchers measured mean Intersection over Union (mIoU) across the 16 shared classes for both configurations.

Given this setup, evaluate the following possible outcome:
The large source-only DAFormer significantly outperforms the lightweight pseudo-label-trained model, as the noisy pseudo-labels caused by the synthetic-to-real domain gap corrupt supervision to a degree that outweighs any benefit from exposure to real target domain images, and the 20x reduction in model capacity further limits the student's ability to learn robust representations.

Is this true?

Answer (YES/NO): NO